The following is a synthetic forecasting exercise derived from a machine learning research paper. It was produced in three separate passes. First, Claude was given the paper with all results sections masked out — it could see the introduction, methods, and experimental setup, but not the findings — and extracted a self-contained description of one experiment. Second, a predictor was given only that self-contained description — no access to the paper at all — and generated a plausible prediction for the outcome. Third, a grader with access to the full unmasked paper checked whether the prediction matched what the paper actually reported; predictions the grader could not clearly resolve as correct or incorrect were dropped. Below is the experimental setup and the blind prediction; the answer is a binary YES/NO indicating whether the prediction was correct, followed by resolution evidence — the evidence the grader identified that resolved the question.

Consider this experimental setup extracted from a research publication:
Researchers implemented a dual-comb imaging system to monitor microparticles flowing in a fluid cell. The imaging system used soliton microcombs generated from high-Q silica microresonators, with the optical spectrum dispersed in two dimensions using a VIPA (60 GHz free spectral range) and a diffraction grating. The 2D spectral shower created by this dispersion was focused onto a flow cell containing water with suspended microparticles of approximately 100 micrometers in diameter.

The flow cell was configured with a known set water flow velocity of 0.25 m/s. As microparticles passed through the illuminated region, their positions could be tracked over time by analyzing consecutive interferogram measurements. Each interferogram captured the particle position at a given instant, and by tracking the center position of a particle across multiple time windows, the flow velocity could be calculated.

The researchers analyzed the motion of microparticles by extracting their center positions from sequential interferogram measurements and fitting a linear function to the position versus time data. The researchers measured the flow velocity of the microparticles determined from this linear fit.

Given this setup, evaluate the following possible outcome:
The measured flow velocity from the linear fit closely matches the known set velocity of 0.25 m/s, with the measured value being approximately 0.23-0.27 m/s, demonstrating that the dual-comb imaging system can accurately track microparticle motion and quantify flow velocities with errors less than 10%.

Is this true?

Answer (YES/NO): NO